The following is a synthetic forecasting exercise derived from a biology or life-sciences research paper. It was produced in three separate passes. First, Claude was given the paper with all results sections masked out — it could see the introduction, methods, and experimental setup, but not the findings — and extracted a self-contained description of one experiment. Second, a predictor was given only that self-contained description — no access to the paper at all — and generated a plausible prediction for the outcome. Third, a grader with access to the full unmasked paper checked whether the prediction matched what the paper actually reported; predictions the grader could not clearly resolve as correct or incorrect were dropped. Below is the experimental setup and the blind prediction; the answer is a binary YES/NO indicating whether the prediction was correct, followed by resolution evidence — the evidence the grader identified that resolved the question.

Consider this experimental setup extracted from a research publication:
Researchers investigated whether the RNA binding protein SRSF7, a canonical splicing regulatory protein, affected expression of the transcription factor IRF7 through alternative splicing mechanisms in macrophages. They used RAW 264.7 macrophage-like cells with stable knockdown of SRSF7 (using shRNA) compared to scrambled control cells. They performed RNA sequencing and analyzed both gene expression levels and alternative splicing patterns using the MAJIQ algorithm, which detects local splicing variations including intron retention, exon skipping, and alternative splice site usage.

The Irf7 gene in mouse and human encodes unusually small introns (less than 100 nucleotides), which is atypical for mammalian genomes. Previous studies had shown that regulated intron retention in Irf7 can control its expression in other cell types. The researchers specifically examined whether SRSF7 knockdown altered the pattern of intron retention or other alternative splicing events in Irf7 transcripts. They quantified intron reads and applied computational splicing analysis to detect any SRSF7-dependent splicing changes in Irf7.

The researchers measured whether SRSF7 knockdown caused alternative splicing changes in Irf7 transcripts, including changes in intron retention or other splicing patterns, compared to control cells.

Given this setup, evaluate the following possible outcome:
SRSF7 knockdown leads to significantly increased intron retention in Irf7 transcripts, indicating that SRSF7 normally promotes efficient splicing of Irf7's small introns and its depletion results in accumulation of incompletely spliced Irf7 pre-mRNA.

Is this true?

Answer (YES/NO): NO